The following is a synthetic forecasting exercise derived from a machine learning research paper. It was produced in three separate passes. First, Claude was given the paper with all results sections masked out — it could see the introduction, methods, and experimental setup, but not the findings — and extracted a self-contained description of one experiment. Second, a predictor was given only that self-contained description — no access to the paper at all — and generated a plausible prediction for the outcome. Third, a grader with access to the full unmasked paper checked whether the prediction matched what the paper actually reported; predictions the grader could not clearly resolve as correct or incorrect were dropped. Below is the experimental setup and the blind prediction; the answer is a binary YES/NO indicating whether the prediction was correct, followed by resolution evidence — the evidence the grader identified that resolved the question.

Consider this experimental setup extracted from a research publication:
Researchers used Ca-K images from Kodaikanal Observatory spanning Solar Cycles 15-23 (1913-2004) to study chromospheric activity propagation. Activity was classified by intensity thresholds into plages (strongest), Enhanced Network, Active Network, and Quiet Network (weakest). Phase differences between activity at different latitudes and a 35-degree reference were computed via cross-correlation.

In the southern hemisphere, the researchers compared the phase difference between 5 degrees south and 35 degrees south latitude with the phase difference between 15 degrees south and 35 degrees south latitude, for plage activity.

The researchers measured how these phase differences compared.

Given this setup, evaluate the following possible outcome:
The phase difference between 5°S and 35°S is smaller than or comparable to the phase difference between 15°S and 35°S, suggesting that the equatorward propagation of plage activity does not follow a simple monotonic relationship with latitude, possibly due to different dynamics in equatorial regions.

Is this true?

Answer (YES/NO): NO